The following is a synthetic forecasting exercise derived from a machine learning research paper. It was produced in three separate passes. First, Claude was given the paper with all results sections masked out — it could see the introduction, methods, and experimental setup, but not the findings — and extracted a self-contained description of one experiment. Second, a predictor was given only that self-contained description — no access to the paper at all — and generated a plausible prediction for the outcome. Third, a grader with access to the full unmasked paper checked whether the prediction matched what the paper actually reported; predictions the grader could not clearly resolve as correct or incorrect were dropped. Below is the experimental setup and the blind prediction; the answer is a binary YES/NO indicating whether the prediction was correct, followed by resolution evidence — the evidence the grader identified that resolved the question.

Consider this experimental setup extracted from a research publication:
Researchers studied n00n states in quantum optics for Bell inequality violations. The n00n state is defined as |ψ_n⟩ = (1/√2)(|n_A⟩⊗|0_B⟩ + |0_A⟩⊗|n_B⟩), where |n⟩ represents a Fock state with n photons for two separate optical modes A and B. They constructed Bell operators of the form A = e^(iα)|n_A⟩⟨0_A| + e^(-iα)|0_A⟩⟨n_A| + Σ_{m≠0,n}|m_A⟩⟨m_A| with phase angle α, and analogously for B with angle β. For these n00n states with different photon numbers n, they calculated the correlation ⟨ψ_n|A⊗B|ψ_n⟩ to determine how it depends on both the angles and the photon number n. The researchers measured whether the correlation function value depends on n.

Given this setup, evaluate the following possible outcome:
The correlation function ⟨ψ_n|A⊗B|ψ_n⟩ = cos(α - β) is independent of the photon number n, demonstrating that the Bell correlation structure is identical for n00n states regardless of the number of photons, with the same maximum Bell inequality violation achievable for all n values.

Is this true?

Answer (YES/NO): NO